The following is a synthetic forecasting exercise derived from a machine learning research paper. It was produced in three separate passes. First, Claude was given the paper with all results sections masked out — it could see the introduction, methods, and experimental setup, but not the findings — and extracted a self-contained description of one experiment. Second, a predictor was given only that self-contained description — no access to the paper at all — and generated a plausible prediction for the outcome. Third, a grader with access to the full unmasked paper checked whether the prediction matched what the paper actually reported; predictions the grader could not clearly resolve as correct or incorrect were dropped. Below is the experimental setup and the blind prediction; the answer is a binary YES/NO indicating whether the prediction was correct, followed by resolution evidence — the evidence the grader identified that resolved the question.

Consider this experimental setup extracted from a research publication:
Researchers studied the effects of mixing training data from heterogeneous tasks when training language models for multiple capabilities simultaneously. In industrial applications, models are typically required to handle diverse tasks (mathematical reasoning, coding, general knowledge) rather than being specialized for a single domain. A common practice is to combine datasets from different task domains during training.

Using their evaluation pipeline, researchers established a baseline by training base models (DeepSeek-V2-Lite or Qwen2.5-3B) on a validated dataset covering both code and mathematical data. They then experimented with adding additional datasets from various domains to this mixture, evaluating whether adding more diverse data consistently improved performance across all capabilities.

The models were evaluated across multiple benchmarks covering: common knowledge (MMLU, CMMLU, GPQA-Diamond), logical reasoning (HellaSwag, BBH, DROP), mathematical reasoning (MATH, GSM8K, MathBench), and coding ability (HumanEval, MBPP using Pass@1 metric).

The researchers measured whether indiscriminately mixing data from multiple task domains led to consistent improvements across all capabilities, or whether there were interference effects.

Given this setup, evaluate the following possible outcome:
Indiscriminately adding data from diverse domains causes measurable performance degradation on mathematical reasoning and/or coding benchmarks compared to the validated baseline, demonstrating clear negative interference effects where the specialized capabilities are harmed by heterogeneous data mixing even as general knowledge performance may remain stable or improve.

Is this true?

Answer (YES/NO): YES